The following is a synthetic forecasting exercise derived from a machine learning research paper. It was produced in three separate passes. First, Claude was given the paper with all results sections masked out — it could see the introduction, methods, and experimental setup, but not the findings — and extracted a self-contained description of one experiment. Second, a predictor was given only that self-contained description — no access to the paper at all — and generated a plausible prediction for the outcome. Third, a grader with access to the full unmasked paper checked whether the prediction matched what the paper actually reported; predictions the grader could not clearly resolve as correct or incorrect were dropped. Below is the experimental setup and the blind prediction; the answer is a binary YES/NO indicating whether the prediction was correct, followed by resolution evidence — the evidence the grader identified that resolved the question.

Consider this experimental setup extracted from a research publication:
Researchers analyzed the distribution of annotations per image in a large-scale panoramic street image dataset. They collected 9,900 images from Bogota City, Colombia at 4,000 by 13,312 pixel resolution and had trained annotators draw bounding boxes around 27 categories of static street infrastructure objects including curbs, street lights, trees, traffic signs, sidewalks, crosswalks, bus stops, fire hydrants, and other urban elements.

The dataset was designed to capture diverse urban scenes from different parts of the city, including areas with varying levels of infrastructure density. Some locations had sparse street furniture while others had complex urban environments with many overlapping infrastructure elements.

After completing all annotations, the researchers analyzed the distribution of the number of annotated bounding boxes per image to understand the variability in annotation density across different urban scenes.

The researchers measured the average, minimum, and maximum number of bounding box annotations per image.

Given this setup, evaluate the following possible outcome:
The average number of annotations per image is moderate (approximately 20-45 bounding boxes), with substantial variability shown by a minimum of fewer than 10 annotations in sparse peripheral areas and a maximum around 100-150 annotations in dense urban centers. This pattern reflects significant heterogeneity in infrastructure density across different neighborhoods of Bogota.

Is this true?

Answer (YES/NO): NO